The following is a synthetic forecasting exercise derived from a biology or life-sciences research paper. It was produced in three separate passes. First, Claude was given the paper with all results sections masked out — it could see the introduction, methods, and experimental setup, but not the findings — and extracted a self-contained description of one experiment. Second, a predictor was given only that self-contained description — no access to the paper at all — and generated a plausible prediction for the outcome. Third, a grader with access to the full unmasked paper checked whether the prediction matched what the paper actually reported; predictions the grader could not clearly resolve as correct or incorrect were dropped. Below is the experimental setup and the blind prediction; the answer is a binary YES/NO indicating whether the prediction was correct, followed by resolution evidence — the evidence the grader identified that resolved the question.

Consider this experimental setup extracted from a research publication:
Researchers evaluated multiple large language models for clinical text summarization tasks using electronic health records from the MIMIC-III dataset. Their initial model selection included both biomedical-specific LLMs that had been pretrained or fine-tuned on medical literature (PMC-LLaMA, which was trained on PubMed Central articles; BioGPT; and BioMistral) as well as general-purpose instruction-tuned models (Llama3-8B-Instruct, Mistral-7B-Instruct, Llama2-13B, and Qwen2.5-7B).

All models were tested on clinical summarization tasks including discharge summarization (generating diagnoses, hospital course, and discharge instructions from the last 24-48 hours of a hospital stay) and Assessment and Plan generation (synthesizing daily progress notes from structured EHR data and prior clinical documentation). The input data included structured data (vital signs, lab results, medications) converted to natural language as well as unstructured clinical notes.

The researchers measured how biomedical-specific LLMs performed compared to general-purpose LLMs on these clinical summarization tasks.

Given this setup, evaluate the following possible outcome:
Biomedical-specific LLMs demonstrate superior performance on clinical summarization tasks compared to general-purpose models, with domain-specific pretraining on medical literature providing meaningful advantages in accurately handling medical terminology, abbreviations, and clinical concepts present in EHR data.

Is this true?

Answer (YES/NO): NO